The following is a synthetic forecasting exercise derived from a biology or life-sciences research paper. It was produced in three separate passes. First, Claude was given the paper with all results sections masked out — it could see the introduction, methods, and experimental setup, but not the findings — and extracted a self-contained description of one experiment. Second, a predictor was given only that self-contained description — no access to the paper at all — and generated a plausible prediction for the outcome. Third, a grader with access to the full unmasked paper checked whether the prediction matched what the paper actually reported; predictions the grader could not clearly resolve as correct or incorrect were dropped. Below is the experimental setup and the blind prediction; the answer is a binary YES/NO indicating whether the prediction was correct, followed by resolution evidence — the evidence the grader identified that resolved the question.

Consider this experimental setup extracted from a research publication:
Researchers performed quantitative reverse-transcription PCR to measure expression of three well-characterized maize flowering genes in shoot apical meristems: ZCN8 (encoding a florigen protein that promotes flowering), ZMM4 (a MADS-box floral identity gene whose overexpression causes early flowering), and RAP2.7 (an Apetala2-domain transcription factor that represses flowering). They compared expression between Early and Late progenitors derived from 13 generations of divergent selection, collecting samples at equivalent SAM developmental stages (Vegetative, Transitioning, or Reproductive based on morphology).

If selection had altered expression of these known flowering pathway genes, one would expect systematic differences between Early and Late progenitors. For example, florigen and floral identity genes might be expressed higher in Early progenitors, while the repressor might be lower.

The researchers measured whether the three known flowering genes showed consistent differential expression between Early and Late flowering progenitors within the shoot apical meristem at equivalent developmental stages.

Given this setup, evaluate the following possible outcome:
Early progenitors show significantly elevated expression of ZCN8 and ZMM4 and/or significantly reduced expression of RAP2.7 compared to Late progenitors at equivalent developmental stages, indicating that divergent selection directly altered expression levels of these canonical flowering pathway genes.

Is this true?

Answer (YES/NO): NO